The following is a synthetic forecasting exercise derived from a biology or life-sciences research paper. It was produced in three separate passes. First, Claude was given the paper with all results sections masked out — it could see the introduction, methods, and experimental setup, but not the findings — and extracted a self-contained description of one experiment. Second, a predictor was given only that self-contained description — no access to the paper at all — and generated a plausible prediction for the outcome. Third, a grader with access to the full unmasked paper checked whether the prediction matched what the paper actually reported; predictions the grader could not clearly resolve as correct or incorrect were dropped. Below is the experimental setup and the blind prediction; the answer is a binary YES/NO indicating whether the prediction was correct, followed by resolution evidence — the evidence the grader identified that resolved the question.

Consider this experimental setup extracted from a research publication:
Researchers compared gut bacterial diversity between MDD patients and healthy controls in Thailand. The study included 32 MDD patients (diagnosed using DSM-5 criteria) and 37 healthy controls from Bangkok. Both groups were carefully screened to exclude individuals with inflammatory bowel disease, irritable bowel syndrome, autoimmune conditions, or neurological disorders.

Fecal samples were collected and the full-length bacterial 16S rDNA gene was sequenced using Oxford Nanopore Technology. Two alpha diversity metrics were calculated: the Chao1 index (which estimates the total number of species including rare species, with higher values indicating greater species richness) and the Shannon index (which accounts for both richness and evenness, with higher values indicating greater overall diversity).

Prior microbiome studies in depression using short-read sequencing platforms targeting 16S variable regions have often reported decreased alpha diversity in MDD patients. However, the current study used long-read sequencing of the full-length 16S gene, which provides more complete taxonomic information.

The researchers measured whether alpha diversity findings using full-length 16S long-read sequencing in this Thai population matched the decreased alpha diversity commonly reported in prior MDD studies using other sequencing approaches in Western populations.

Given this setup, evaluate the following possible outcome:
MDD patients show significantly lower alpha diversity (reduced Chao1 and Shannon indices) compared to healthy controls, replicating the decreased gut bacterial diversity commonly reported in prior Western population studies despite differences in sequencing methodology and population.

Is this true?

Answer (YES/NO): NO